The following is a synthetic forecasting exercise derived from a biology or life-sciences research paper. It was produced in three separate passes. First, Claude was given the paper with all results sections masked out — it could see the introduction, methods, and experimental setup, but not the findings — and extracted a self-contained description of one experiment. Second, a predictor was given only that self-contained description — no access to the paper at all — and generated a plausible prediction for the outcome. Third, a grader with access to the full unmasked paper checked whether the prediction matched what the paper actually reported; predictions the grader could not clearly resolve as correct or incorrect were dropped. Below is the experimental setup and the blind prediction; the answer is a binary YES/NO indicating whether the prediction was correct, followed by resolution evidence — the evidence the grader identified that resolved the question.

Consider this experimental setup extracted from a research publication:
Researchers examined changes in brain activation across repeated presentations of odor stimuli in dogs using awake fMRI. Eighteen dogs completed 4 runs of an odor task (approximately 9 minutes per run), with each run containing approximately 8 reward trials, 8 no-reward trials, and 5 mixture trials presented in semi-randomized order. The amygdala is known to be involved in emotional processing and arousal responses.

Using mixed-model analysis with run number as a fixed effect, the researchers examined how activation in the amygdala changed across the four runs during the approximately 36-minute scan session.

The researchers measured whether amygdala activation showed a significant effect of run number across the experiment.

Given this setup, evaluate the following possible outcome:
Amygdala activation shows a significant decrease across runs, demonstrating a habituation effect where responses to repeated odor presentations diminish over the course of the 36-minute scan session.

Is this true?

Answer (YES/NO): NO